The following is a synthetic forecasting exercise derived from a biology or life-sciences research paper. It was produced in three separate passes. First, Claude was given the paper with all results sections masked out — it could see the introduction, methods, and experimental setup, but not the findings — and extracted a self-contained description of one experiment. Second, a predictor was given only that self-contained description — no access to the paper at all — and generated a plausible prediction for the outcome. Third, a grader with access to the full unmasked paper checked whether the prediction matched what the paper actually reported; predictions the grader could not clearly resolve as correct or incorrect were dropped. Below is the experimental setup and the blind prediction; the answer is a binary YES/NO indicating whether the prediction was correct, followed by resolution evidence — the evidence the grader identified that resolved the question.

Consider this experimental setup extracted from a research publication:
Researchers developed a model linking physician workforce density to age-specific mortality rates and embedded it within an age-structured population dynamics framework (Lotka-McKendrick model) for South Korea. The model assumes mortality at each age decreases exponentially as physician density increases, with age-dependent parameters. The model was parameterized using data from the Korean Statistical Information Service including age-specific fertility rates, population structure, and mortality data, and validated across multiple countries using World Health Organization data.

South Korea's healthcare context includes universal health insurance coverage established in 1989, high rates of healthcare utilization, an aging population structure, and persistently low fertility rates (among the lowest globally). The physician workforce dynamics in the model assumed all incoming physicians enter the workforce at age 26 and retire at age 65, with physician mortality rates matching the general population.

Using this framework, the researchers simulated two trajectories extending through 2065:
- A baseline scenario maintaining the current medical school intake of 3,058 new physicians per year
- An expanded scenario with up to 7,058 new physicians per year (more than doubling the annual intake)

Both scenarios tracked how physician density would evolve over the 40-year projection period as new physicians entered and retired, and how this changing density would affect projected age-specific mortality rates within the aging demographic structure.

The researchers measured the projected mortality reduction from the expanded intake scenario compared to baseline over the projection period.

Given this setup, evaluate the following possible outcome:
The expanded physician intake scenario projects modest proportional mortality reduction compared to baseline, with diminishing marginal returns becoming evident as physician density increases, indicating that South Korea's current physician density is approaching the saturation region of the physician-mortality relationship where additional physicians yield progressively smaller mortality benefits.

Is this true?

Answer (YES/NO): YES